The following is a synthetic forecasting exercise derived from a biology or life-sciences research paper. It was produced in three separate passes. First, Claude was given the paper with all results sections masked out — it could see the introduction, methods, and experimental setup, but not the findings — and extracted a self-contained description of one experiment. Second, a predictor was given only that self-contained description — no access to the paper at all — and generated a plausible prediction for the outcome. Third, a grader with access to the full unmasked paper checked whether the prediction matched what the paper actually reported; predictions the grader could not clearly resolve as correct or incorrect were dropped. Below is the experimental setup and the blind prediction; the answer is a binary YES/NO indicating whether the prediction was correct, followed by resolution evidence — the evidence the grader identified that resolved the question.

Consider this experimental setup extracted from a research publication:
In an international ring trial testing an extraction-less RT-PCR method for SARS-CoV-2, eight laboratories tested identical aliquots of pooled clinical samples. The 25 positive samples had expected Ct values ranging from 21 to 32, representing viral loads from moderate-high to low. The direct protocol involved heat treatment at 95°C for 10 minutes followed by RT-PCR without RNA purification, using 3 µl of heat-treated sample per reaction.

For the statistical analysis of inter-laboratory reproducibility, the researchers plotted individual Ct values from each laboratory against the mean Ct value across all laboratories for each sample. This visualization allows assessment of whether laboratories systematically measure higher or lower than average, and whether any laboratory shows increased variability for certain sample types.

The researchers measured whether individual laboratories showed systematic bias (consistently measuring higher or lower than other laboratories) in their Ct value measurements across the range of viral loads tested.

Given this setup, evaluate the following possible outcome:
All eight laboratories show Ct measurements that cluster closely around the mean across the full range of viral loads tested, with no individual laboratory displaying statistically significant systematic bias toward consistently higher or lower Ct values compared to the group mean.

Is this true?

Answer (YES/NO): NO